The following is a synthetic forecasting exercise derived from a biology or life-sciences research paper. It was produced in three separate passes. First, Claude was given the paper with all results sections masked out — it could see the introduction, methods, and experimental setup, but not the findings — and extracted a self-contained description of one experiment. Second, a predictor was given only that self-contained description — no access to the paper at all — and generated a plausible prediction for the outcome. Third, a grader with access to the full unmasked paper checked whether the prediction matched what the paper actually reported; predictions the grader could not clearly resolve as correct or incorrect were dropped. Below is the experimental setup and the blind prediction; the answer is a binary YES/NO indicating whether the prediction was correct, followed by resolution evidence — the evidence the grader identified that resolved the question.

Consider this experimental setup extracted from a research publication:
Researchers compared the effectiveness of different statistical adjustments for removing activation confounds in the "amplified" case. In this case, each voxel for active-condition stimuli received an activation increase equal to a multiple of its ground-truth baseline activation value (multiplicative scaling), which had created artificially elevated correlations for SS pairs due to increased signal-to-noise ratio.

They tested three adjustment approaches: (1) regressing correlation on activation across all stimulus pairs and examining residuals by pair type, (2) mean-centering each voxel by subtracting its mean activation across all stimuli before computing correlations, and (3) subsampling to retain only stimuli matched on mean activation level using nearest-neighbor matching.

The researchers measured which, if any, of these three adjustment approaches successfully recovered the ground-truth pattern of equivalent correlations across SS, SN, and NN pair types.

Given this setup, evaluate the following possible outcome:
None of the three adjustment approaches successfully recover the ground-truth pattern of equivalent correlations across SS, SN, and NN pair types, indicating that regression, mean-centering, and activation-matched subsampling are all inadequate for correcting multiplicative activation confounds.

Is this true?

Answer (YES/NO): NO